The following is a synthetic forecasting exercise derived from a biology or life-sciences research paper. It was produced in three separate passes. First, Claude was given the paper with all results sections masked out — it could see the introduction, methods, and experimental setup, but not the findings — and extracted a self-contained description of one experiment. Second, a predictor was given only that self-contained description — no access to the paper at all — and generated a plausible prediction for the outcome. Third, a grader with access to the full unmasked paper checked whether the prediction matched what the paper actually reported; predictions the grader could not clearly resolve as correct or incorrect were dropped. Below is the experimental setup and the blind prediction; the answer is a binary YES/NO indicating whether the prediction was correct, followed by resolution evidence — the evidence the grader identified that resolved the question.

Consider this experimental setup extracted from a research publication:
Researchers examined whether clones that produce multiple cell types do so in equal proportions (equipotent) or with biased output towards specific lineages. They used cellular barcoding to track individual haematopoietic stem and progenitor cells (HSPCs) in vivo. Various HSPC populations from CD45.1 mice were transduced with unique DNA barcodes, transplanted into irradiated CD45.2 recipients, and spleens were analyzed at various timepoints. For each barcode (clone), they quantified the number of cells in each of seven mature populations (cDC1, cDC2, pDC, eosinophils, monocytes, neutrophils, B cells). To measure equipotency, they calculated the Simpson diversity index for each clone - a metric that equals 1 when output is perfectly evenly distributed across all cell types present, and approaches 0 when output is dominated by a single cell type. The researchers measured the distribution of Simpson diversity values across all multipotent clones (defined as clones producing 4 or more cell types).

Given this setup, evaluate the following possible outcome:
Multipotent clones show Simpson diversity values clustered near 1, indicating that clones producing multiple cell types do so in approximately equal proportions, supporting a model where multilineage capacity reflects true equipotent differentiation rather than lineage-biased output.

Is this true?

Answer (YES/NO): NO